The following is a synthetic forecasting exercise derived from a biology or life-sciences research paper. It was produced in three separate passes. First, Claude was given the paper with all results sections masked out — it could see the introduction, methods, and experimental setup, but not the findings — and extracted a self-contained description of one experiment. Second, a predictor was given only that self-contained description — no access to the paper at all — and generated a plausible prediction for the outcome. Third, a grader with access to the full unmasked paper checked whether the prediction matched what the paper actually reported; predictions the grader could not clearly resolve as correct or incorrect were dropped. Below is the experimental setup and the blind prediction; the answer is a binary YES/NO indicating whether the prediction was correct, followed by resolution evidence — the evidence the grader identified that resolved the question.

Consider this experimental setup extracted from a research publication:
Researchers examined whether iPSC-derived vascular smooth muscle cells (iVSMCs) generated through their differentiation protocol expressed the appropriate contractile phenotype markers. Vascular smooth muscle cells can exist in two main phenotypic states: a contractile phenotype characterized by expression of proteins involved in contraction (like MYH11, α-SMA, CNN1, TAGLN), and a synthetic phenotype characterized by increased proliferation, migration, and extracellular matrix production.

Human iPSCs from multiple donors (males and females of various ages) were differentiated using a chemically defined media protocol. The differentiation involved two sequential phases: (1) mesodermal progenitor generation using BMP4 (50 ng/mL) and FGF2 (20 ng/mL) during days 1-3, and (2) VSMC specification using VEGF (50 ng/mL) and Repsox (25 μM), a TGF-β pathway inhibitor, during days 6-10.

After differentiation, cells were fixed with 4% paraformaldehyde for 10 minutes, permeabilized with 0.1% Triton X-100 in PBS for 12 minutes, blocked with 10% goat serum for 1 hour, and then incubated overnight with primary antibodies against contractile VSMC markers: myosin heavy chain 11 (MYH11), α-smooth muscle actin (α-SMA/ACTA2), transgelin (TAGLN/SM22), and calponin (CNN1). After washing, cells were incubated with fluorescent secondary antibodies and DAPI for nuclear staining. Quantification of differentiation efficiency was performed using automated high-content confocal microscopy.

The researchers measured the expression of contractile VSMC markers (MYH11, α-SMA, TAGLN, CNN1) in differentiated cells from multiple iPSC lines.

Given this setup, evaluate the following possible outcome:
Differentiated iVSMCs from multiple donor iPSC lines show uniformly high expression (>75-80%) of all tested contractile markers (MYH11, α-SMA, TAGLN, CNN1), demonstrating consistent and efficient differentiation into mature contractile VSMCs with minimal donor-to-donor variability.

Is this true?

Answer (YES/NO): YES